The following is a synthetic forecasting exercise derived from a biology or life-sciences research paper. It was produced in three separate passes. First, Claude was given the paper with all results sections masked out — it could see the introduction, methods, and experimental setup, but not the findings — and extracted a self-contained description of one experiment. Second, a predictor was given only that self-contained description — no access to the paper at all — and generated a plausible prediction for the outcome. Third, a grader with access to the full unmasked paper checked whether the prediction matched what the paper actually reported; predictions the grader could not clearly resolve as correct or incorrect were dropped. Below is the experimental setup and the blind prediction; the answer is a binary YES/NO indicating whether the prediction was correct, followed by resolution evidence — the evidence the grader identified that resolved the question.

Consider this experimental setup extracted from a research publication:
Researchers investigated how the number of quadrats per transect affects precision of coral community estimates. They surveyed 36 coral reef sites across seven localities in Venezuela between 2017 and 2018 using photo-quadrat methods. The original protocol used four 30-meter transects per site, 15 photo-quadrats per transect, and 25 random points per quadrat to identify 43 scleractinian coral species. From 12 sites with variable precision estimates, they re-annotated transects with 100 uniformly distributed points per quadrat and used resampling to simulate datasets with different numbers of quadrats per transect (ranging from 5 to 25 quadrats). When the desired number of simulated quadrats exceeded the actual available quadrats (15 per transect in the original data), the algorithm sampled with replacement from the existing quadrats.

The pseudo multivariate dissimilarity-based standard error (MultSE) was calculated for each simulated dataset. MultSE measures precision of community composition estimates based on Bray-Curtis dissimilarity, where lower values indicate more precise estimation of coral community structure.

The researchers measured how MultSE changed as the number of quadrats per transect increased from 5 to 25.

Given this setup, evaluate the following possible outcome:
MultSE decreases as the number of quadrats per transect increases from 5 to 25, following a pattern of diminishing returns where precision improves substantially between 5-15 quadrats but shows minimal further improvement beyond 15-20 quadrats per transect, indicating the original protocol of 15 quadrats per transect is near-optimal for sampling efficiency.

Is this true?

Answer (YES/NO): NO